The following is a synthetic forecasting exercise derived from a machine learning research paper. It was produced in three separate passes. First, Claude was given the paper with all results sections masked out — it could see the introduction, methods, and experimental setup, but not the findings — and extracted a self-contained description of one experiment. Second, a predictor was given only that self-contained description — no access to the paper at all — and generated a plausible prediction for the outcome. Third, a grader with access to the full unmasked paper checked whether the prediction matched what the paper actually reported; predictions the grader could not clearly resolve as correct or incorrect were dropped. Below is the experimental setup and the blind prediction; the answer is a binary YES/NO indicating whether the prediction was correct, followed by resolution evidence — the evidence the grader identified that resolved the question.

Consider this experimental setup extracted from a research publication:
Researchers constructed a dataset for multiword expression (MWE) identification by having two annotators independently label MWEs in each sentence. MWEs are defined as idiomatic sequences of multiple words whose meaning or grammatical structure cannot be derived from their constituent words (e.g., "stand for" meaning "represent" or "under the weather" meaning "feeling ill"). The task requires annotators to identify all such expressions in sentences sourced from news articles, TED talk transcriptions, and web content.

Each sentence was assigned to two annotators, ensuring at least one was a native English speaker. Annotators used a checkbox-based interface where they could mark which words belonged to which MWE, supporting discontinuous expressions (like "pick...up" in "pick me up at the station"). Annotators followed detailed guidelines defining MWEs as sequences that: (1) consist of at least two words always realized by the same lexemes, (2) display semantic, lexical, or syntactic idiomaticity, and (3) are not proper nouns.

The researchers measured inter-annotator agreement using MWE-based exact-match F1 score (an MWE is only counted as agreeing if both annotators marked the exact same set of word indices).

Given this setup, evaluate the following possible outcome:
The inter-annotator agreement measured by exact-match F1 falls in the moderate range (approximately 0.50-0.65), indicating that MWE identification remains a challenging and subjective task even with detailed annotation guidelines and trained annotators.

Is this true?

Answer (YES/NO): NO